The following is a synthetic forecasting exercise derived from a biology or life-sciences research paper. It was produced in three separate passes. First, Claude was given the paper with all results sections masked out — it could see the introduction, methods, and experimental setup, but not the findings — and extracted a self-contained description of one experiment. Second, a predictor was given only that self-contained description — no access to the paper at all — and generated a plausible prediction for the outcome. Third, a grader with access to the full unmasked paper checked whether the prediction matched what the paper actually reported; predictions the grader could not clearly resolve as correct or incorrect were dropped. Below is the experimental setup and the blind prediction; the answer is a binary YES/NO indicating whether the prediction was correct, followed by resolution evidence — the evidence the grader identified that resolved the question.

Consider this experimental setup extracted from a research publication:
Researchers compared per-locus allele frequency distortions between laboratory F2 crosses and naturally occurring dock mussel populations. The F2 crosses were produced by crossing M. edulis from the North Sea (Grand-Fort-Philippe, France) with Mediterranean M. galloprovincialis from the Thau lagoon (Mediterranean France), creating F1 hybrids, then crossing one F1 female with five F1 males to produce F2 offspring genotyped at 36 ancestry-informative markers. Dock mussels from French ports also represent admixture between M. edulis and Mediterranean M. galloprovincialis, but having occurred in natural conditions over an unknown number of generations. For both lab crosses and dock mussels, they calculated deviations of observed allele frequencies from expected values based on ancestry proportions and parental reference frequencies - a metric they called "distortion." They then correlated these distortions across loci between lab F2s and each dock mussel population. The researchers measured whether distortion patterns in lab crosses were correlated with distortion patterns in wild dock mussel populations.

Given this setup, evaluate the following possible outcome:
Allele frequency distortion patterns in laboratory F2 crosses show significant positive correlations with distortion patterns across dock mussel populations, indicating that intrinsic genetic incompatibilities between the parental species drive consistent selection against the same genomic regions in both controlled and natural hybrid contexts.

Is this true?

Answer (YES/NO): NO